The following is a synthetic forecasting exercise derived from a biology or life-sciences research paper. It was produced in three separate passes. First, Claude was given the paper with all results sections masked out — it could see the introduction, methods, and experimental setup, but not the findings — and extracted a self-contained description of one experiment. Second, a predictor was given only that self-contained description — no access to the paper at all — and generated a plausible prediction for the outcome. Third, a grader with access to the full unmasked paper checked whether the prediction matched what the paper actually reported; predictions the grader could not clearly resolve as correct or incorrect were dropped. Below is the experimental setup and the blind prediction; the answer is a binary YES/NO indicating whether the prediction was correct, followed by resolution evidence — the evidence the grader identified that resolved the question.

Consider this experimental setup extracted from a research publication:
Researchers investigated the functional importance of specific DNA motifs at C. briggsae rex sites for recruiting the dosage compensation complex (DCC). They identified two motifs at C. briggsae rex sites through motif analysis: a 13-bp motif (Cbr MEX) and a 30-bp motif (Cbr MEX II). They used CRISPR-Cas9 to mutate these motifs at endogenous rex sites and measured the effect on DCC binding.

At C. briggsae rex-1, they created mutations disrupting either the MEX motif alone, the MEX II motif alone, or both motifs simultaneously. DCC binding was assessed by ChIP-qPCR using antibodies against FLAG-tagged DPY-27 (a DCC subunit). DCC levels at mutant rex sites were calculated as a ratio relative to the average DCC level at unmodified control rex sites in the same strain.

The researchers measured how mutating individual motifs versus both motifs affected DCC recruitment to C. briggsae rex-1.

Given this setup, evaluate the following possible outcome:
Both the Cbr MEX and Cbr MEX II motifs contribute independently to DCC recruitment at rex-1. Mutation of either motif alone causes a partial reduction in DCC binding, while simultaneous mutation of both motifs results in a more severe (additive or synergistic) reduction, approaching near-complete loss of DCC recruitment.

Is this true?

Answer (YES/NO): YES